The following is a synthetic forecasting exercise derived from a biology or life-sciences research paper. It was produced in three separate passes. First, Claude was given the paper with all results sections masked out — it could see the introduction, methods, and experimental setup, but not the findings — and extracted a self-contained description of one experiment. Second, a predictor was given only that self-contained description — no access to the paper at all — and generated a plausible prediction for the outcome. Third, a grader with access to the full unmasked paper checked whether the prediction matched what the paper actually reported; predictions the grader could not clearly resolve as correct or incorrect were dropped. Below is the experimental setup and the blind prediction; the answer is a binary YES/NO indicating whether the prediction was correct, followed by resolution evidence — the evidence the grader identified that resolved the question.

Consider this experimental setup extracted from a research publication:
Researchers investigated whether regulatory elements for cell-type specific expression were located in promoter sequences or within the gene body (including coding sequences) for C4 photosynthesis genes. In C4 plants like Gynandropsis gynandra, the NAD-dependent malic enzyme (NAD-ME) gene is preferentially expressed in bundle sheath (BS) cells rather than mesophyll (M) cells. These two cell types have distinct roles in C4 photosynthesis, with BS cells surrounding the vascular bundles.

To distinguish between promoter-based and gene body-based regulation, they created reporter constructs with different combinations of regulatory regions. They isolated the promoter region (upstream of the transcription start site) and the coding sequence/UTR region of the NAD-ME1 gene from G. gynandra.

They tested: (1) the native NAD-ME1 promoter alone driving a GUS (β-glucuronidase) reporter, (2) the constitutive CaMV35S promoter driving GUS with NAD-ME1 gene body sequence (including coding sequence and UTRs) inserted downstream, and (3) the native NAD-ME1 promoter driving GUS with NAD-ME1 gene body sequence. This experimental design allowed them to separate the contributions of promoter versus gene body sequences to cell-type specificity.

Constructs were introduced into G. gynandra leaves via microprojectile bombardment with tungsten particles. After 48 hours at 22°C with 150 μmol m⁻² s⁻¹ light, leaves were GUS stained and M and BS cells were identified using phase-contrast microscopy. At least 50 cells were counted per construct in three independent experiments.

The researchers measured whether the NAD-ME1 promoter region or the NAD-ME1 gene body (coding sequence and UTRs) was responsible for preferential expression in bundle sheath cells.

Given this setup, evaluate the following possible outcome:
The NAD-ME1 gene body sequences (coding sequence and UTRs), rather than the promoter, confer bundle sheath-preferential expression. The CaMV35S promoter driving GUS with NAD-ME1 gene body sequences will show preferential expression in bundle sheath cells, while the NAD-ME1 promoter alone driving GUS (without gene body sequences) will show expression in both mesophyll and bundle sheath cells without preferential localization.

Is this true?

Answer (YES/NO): YES